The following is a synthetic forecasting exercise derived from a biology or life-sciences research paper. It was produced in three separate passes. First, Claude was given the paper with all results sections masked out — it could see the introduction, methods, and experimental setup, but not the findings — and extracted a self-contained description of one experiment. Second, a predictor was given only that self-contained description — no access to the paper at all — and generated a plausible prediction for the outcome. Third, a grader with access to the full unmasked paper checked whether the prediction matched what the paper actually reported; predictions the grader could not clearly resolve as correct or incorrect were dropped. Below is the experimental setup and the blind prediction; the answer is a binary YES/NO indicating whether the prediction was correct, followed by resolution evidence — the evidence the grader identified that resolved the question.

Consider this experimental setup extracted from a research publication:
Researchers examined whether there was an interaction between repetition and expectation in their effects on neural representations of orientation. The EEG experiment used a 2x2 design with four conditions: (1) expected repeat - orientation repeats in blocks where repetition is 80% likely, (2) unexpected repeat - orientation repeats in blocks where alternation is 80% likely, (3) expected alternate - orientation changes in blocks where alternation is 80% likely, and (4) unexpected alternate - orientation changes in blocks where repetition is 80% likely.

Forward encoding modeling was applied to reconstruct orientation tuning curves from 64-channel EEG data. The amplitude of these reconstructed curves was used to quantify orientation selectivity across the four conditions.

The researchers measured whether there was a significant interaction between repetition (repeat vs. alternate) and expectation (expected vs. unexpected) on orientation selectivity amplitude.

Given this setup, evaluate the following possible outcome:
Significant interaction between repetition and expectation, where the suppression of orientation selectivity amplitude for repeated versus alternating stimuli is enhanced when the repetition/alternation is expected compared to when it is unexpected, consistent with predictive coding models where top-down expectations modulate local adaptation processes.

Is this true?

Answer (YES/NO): NO